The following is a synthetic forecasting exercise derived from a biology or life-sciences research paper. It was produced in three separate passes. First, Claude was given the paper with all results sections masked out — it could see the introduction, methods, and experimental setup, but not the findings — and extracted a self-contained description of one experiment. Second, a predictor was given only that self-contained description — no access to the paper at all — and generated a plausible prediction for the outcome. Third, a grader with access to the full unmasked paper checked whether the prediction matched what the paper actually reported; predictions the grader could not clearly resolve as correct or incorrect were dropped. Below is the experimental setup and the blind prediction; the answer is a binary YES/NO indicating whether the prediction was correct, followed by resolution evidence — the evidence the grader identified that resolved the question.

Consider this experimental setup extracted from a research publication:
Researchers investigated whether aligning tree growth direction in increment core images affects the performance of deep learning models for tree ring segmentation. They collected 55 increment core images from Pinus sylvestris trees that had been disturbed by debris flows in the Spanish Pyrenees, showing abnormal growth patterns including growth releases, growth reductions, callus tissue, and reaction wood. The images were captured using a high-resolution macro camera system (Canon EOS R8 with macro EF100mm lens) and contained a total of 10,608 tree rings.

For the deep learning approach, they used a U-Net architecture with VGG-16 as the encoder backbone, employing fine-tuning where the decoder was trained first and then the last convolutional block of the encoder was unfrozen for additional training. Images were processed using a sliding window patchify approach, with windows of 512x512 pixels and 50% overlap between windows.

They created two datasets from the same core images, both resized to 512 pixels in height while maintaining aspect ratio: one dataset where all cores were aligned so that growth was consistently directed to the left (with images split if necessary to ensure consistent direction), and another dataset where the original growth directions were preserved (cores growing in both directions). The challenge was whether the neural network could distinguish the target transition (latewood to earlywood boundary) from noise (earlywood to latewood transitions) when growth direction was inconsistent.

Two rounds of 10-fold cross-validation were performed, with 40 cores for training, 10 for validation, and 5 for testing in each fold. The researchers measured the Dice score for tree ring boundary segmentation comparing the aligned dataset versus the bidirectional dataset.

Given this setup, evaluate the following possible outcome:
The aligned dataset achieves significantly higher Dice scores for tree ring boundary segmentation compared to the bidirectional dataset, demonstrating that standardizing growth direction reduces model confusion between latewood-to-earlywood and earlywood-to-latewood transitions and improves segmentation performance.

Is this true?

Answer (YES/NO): YES